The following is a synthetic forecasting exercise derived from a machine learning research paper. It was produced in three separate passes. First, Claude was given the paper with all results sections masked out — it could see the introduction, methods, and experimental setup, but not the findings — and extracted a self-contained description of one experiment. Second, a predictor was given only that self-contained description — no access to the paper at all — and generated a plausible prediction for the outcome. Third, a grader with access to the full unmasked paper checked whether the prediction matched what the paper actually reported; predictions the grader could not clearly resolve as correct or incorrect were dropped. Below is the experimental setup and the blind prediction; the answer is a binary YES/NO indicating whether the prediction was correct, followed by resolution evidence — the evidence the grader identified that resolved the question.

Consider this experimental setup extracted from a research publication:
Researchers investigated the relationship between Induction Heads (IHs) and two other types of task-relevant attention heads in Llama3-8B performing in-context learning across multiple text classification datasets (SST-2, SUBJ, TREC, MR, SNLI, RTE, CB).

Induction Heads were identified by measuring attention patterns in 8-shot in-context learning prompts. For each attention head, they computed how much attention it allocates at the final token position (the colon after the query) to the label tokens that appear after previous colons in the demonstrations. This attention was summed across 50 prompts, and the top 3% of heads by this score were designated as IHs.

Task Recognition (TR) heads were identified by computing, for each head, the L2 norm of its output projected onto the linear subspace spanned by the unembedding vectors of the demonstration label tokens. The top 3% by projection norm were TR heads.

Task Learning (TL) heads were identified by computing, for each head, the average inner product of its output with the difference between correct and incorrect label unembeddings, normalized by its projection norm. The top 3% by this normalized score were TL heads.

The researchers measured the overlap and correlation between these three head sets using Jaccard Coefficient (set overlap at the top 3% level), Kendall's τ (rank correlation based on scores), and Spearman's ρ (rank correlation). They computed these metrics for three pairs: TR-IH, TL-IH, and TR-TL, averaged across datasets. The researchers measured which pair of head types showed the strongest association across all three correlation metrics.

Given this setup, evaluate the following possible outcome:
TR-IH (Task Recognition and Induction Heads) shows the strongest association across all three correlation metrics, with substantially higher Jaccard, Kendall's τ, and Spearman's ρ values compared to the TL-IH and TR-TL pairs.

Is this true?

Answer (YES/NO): YES